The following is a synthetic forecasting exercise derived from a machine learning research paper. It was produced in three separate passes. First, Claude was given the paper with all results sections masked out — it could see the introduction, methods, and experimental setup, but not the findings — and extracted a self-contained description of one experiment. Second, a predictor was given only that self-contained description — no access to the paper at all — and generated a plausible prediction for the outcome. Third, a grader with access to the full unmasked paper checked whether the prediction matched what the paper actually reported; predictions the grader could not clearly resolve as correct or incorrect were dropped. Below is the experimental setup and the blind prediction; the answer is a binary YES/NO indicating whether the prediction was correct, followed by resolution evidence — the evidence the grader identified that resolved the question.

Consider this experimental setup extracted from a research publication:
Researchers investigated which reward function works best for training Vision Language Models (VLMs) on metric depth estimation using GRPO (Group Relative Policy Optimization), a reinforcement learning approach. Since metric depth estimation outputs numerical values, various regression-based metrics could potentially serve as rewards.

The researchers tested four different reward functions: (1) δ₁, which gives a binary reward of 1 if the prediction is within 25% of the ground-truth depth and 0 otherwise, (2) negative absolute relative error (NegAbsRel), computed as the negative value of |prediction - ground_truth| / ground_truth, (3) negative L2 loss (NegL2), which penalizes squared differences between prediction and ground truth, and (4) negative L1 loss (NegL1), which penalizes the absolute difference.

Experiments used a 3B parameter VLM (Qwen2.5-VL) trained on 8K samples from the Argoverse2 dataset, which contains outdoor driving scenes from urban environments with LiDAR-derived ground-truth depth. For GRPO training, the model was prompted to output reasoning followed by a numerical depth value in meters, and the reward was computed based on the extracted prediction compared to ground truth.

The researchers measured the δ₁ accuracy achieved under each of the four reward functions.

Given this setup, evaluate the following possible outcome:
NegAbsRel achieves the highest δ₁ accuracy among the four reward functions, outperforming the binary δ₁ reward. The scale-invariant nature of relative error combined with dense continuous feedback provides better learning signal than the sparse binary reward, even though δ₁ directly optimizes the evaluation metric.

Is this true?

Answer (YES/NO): NO